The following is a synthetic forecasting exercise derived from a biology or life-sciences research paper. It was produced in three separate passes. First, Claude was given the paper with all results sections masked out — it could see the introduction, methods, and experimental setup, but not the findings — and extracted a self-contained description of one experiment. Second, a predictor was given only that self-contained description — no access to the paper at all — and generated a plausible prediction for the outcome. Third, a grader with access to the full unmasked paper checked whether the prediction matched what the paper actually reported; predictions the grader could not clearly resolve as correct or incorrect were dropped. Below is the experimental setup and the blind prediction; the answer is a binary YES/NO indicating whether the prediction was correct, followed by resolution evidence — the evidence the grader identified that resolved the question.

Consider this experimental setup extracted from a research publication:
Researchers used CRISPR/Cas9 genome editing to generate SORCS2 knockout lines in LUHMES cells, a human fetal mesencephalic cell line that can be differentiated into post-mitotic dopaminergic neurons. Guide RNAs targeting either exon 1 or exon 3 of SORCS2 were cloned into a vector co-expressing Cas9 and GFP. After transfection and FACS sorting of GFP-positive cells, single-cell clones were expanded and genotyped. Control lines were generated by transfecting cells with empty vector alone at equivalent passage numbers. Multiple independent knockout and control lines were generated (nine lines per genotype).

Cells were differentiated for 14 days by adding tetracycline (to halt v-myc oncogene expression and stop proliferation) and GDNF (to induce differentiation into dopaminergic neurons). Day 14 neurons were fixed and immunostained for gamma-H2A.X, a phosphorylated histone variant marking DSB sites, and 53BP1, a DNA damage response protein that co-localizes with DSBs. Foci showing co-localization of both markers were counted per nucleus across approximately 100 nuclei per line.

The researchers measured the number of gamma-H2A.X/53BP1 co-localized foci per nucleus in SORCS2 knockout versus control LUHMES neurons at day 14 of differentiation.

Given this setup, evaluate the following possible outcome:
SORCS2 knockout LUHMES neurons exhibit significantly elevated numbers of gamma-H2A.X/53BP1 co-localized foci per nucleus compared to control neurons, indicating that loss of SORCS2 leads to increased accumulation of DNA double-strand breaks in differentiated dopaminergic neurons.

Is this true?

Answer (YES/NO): NO